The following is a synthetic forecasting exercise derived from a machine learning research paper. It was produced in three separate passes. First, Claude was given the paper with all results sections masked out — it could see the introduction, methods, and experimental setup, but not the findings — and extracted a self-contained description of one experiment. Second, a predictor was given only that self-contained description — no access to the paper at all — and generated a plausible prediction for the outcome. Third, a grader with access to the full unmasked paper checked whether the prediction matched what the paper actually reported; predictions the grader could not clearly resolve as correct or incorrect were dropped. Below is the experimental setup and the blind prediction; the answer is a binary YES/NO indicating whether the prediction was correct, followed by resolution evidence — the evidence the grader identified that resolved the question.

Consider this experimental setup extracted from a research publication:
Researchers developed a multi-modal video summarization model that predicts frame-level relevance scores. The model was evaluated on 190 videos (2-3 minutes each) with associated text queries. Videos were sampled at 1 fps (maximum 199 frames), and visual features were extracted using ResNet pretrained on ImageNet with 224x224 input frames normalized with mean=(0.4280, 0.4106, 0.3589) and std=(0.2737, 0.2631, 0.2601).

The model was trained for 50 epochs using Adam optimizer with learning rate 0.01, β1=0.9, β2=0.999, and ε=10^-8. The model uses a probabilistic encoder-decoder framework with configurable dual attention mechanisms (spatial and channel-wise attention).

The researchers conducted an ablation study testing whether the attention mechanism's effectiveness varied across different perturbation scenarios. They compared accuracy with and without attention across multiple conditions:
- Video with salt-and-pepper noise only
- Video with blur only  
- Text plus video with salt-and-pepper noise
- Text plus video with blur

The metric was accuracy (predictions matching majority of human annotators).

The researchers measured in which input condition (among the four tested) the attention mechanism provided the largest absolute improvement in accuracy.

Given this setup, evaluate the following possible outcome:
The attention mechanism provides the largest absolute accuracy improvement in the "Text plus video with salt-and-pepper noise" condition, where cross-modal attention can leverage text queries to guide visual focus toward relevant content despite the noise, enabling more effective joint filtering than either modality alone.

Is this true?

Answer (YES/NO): NO